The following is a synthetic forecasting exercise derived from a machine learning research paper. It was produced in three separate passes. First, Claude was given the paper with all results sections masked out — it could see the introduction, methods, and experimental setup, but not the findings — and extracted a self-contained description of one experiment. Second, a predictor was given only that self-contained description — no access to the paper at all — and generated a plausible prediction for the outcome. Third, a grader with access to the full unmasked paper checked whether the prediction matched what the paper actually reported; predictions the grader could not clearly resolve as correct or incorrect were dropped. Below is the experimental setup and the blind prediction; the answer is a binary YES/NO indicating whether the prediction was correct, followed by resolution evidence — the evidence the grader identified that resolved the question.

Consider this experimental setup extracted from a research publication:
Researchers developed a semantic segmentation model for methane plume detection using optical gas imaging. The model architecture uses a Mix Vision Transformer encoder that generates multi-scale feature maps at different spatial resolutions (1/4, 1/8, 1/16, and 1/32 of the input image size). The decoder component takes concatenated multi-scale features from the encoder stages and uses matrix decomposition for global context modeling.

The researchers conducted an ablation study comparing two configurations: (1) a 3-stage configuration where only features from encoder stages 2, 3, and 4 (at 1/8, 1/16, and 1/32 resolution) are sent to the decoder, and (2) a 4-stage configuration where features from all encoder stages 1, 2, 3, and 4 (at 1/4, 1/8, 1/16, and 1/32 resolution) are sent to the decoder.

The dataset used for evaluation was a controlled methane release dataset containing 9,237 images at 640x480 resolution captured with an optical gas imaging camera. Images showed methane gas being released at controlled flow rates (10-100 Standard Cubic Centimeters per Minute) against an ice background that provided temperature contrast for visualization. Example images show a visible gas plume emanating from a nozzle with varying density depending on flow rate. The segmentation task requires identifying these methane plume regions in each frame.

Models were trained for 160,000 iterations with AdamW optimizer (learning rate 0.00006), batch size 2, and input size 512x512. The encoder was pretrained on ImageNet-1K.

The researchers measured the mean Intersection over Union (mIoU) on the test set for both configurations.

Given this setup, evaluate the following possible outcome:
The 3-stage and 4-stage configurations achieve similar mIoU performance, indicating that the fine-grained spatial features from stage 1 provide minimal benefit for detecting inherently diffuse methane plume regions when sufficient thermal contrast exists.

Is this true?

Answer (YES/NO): NO